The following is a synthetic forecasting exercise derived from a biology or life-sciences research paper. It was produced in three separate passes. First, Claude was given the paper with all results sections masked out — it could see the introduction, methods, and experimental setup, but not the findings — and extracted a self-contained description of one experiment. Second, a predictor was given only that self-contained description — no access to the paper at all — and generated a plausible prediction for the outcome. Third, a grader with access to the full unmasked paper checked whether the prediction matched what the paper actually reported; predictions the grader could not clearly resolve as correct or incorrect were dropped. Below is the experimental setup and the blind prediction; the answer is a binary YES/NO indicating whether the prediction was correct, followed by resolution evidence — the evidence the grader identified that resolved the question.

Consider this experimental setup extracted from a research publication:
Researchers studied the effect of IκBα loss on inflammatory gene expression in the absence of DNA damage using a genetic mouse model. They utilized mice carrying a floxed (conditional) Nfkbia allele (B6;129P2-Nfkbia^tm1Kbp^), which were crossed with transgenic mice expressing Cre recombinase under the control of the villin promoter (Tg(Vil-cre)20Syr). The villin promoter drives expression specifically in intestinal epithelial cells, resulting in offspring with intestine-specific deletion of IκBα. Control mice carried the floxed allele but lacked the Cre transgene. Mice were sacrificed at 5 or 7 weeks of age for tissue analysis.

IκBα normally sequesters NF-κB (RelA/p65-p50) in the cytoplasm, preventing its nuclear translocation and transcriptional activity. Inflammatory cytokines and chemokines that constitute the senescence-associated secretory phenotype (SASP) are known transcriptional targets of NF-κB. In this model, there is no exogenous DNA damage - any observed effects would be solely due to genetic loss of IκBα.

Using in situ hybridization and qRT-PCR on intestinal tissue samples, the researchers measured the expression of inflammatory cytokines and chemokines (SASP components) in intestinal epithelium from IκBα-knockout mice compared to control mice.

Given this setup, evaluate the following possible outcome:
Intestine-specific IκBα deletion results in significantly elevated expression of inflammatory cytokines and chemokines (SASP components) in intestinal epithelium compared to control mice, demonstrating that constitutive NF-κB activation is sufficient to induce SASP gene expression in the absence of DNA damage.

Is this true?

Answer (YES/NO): YES